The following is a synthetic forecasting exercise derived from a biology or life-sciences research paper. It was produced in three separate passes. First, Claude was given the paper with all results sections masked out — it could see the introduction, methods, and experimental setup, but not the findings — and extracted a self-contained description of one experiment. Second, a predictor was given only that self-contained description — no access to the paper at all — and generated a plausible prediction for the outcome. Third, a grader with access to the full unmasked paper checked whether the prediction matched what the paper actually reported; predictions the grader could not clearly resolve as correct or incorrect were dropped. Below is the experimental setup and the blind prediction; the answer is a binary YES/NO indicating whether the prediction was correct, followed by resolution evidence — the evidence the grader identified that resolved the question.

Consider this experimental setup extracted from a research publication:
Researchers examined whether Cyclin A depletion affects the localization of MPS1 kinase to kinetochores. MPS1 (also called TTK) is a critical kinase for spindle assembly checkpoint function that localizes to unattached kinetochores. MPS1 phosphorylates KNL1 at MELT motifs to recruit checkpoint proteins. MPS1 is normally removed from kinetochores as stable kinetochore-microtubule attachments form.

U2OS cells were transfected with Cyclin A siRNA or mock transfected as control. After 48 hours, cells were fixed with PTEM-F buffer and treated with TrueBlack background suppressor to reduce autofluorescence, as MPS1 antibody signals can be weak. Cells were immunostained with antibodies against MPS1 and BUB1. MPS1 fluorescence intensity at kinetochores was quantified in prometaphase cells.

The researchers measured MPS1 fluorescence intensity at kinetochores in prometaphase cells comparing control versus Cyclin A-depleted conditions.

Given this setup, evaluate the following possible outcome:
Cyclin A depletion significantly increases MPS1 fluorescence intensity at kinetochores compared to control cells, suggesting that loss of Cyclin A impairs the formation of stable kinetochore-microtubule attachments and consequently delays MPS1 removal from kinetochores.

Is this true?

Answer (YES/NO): NO